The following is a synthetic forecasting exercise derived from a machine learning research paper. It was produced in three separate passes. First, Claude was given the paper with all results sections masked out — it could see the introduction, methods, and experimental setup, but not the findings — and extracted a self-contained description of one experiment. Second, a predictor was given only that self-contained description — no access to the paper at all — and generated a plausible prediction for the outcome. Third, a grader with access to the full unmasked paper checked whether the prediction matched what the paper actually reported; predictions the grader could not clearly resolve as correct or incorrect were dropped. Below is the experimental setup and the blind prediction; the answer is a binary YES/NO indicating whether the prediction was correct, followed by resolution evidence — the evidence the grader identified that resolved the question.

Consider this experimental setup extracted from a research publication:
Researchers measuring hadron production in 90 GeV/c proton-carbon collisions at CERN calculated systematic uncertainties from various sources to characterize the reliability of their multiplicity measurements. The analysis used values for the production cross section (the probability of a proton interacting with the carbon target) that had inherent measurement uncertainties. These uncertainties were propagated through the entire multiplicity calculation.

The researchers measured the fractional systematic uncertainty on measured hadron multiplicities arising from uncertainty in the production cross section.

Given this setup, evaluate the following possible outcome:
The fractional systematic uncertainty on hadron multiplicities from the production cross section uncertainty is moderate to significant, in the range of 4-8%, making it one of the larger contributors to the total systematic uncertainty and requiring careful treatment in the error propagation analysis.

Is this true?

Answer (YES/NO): NO